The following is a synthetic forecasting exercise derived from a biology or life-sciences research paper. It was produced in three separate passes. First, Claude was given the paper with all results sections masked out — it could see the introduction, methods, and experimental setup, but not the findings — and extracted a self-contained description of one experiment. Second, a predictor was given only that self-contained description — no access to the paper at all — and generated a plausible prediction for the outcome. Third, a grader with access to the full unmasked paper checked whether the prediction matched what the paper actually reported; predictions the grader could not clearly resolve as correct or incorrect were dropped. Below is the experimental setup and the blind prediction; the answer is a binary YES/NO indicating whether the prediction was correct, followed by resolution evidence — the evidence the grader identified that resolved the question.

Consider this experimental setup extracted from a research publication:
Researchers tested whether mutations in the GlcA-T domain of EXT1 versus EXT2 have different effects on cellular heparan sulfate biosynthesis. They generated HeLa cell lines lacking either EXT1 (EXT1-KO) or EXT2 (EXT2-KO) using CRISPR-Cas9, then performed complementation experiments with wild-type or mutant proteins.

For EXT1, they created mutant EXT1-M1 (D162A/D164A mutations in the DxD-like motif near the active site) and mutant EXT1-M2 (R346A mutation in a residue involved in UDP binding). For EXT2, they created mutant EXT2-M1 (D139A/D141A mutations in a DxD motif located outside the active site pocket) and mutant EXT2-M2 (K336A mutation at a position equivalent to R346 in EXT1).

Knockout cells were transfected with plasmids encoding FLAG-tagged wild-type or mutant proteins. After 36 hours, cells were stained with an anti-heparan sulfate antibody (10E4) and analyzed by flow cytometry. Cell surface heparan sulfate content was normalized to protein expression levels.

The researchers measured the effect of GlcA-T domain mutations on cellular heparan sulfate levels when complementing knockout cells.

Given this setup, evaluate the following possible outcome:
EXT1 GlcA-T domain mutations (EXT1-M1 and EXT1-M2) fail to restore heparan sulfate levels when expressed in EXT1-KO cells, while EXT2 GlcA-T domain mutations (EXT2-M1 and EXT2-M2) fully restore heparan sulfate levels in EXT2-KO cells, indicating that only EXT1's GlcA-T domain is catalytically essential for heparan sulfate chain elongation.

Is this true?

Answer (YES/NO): YES